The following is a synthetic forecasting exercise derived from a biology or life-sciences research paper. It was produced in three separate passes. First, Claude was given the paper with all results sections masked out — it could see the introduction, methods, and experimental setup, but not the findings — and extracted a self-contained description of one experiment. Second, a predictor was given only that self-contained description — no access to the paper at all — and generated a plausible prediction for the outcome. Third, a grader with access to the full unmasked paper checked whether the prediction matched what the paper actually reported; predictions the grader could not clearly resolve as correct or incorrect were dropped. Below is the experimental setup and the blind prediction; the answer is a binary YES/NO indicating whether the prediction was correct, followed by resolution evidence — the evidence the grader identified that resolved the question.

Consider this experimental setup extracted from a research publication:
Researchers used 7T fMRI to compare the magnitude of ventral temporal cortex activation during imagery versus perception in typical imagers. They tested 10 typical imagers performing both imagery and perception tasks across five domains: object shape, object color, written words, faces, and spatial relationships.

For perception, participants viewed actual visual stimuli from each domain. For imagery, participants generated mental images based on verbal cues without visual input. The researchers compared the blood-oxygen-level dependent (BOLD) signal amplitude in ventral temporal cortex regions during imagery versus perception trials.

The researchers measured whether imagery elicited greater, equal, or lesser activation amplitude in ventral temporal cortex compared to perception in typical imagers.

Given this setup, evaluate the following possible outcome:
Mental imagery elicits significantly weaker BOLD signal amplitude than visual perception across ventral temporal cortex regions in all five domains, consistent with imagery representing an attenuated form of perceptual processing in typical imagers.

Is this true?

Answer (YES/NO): NO